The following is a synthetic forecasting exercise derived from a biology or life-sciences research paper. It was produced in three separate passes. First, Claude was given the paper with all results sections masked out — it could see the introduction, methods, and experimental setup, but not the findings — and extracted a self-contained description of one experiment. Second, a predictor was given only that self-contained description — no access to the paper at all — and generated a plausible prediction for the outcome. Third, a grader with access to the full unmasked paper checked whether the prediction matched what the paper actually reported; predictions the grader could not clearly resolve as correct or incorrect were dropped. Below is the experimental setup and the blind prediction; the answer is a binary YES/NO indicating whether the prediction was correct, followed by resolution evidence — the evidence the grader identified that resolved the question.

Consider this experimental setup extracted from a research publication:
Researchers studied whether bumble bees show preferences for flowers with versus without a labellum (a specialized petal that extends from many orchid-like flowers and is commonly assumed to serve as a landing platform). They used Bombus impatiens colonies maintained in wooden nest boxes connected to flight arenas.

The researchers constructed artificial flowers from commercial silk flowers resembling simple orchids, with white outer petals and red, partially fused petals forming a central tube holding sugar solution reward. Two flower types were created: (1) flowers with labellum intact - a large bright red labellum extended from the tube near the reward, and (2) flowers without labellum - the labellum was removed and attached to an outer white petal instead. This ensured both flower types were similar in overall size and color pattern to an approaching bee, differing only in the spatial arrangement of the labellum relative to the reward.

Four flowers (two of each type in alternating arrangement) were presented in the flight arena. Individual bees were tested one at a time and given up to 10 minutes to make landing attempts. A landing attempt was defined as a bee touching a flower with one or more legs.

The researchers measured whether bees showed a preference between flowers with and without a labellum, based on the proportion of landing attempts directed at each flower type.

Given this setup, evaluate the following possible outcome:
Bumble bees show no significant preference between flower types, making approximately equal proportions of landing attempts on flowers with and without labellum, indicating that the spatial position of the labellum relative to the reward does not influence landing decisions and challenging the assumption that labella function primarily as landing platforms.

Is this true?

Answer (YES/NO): YES